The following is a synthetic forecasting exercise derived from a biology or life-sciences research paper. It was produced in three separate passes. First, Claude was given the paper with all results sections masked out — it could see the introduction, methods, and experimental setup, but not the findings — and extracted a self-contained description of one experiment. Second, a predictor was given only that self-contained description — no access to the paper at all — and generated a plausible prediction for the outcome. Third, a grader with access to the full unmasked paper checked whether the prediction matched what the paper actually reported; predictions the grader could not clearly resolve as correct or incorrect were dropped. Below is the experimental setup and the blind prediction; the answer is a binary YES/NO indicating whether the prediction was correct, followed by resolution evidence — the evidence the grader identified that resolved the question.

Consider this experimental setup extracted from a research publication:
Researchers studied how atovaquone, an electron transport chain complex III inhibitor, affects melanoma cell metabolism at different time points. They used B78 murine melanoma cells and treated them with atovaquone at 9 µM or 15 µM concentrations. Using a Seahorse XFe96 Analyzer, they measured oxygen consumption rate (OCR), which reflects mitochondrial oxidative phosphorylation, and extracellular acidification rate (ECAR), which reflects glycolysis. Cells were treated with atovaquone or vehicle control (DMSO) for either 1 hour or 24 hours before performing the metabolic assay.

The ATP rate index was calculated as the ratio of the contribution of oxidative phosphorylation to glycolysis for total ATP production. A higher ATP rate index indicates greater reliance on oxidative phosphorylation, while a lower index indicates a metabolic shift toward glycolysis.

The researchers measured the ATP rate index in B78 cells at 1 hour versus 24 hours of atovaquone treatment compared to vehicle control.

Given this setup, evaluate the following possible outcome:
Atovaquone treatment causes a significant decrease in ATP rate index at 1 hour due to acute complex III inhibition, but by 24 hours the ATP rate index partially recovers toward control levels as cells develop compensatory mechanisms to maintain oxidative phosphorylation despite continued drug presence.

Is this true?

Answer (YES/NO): NO